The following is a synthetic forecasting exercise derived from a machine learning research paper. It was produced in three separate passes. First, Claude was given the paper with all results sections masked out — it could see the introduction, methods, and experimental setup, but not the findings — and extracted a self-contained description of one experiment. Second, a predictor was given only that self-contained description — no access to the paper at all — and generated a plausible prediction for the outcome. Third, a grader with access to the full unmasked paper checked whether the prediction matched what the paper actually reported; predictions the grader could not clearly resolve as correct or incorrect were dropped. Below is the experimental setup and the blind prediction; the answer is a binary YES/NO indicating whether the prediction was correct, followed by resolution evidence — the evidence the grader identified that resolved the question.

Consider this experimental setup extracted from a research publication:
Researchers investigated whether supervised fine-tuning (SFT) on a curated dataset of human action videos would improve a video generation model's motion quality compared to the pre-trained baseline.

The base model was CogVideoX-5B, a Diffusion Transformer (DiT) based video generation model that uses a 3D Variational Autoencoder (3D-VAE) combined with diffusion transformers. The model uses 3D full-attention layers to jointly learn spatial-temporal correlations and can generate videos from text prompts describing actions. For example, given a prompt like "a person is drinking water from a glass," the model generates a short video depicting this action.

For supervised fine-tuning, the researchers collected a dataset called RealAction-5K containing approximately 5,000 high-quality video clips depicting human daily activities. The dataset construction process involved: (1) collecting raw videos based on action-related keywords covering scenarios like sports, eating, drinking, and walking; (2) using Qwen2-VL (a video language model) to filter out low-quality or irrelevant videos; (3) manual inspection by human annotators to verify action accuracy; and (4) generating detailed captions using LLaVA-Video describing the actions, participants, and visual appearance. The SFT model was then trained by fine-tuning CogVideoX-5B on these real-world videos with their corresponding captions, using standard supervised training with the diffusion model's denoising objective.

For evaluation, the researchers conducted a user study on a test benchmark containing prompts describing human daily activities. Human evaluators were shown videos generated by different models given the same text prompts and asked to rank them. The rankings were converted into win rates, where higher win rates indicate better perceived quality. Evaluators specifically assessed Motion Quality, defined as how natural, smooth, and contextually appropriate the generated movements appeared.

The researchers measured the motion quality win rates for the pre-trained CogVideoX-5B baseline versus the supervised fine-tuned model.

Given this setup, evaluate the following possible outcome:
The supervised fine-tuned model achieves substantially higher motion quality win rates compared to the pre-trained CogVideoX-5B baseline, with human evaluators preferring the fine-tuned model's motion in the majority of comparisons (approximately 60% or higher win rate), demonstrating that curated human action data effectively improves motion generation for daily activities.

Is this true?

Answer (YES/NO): NO